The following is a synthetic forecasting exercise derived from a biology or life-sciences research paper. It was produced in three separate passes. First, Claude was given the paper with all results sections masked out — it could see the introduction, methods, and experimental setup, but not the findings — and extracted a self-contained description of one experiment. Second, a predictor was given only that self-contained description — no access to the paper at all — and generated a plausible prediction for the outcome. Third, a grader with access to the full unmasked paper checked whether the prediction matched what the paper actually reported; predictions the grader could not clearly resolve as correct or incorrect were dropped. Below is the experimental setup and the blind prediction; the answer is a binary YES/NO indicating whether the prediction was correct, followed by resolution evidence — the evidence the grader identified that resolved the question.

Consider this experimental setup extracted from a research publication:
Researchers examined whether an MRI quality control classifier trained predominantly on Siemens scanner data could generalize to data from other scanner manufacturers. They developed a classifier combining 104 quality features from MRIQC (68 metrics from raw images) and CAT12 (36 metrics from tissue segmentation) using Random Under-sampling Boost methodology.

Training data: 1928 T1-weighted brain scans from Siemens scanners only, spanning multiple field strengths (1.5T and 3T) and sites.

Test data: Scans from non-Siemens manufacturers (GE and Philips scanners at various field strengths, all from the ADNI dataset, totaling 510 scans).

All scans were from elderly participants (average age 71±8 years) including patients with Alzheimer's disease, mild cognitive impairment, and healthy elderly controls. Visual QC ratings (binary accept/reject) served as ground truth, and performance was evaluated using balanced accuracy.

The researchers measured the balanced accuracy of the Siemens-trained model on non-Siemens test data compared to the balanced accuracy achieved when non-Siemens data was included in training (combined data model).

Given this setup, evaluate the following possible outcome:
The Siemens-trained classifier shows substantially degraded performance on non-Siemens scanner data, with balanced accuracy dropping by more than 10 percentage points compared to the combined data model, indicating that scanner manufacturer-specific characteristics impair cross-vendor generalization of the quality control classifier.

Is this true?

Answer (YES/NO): NO